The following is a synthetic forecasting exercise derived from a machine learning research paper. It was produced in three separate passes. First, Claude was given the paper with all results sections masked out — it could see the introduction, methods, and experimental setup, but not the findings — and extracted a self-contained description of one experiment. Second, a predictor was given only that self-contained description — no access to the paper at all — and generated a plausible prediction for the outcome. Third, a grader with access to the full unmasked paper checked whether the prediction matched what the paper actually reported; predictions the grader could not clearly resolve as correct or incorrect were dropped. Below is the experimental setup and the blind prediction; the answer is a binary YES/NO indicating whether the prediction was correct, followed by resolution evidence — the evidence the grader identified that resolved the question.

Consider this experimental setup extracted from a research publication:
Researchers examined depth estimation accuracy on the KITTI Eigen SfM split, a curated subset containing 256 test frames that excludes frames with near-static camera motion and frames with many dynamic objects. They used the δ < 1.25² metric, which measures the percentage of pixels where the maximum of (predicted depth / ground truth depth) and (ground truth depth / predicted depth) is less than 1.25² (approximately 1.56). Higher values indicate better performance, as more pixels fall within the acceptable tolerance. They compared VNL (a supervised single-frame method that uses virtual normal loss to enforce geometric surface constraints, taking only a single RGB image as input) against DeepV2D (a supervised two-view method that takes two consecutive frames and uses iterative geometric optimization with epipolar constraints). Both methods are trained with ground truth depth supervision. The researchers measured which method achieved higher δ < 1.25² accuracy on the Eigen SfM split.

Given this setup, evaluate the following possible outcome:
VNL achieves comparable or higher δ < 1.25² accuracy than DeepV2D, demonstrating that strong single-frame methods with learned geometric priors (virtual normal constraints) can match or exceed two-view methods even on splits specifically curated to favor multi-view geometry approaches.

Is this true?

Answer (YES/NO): NO